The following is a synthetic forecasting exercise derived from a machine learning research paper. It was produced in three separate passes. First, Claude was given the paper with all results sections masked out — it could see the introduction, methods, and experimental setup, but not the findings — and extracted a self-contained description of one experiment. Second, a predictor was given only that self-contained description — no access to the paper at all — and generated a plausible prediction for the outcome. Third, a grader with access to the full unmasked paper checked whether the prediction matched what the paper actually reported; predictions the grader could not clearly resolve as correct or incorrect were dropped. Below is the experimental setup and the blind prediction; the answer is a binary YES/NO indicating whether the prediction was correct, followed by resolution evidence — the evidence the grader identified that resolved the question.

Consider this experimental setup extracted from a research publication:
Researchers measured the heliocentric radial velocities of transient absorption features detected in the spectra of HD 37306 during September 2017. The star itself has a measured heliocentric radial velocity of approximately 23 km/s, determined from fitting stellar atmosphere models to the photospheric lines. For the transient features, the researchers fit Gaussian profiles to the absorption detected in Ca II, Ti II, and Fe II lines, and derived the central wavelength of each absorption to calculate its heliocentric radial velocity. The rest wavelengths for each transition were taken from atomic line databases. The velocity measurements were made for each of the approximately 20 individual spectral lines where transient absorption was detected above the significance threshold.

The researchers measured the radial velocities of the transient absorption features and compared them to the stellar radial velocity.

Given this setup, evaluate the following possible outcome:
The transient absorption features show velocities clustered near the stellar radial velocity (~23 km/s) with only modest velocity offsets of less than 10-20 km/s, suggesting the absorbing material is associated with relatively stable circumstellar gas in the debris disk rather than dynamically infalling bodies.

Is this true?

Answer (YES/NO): NO